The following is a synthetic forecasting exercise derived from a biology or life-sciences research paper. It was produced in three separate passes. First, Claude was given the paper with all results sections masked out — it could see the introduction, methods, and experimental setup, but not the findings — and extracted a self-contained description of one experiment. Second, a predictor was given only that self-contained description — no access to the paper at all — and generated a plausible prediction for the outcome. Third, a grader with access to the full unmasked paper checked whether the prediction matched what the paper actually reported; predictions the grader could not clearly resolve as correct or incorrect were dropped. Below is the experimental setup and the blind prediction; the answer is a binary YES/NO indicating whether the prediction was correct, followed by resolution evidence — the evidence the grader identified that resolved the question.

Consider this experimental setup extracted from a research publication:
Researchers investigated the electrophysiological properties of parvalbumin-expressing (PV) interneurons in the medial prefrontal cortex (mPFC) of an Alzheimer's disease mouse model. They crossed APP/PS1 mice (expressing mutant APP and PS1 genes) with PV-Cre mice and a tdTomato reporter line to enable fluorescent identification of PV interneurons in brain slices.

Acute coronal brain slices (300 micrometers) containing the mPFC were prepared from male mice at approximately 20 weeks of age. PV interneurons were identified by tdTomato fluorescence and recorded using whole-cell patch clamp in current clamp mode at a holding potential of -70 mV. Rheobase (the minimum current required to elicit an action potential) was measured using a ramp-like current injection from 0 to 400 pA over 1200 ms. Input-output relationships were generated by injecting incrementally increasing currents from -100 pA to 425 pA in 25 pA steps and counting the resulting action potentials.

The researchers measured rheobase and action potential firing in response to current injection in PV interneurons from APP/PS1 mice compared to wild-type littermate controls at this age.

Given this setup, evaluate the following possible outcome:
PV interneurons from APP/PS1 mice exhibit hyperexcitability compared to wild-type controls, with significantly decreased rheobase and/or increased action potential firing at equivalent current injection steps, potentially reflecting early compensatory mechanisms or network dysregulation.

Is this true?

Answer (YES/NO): YES